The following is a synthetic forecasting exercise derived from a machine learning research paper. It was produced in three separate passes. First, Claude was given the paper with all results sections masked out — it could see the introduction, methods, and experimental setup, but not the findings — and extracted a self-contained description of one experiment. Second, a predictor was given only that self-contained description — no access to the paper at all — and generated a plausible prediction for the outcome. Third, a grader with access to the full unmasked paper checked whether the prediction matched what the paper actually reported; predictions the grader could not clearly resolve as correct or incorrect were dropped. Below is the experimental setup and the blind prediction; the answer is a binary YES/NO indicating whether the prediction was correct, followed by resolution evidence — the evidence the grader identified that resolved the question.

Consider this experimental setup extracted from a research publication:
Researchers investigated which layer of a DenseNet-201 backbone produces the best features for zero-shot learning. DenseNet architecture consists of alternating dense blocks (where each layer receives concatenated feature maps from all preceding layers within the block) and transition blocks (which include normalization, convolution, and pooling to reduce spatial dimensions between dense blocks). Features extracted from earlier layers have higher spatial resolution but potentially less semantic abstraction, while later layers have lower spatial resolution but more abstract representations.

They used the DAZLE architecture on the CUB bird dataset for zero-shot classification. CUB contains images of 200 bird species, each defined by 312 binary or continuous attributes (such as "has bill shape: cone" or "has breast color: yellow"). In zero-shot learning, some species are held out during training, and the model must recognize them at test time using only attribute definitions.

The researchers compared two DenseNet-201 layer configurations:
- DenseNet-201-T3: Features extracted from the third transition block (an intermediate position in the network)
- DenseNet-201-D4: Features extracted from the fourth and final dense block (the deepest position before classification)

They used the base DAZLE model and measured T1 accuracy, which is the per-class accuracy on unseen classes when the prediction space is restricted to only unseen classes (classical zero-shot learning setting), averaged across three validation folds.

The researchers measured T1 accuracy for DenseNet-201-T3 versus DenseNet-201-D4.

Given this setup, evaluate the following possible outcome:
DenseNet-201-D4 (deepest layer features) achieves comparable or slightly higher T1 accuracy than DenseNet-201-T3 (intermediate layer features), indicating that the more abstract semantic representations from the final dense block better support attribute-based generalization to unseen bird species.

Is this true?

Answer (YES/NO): YES